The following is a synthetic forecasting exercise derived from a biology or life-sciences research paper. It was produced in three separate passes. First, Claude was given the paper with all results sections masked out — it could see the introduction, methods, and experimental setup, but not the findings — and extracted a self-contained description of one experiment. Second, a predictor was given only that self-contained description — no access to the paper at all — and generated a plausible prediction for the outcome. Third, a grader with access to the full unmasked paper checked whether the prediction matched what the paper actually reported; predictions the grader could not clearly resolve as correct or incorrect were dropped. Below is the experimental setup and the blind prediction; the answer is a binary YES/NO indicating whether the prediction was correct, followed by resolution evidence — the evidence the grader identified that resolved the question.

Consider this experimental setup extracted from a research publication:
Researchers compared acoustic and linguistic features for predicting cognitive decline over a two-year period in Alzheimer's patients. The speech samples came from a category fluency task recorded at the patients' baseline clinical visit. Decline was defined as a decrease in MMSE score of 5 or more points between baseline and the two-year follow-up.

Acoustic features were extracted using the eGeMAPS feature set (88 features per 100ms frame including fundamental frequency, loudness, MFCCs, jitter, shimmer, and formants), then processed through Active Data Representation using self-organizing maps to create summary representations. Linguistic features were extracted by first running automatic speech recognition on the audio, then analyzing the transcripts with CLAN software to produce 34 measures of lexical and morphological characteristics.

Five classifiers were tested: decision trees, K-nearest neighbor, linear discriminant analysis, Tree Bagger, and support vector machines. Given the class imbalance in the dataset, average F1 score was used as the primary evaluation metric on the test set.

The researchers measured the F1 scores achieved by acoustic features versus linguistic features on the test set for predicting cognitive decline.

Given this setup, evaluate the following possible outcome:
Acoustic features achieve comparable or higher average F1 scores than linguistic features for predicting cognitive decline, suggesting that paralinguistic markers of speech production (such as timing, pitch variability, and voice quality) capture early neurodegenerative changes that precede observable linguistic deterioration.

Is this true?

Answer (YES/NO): NO